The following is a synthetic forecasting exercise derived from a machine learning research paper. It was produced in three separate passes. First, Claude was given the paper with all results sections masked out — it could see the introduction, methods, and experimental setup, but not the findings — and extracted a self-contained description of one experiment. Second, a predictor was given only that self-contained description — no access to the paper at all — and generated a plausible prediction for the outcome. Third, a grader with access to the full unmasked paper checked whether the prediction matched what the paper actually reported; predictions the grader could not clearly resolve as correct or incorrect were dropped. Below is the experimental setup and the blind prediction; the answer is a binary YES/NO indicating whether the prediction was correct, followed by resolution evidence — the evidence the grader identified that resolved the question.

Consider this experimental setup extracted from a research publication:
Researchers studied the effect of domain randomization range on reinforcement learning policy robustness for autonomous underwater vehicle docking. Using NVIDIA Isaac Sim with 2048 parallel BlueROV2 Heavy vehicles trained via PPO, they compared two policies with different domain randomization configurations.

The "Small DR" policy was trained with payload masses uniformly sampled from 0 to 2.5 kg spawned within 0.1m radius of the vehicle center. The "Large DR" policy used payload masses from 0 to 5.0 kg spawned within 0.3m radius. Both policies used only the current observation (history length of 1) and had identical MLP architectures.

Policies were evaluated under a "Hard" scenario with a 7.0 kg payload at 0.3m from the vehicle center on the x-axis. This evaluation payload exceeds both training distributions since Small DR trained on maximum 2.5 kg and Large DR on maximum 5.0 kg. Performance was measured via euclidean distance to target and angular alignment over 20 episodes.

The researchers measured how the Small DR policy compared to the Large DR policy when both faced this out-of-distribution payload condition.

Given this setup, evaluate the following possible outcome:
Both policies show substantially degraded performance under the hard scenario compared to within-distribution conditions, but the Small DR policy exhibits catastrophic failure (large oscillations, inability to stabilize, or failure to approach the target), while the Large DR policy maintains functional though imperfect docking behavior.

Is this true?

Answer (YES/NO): NO